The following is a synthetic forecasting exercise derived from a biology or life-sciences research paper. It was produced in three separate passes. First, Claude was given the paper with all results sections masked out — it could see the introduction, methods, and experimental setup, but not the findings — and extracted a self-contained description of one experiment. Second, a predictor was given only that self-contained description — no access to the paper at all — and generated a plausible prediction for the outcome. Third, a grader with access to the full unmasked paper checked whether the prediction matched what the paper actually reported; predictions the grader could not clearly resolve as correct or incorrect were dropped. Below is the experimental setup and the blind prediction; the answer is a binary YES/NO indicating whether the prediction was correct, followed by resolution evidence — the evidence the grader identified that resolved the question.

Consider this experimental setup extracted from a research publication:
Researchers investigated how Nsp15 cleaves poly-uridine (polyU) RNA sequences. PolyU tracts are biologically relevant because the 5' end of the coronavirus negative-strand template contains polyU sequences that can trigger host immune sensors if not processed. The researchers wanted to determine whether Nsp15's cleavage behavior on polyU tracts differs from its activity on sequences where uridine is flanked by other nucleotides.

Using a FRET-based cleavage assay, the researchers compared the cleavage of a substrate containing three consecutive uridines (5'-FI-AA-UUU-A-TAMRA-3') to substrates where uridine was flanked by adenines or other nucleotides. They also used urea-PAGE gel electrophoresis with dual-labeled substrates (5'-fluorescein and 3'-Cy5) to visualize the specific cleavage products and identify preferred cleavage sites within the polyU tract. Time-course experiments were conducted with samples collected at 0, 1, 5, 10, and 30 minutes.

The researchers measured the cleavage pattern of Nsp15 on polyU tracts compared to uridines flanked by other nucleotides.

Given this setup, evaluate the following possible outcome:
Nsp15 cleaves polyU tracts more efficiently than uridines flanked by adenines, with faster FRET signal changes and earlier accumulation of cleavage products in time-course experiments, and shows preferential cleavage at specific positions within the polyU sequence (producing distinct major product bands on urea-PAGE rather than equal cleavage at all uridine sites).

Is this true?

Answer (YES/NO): NO